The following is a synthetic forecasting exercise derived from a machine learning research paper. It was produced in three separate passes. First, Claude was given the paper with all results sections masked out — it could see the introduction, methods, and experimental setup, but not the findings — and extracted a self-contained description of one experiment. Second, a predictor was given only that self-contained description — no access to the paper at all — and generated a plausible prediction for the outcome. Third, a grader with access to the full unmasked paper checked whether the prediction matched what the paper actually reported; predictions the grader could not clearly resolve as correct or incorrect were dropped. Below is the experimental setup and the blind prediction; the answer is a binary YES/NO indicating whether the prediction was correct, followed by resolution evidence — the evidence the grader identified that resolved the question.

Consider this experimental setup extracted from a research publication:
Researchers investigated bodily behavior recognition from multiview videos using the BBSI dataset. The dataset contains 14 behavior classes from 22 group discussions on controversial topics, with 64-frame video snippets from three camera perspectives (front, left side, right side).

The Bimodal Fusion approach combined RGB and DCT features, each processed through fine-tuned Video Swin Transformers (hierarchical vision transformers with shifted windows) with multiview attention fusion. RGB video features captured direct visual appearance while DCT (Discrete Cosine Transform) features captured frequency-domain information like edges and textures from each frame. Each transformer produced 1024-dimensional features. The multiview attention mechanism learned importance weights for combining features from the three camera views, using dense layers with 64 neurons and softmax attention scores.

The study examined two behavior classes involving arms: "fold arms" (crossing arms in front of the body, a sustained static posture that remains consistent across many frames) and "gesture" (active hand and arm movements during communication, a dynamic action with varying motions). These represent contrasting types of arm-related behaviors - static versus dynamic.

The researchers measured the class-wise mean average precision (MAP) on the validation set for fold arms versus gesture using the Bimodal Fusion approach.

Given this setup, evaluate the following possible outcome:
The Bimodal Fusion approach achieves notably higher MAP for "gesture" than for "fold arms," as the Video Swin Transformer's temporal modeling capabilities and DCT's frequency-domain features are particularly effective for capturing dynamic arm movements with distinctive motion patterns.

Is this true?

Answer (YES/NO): NO